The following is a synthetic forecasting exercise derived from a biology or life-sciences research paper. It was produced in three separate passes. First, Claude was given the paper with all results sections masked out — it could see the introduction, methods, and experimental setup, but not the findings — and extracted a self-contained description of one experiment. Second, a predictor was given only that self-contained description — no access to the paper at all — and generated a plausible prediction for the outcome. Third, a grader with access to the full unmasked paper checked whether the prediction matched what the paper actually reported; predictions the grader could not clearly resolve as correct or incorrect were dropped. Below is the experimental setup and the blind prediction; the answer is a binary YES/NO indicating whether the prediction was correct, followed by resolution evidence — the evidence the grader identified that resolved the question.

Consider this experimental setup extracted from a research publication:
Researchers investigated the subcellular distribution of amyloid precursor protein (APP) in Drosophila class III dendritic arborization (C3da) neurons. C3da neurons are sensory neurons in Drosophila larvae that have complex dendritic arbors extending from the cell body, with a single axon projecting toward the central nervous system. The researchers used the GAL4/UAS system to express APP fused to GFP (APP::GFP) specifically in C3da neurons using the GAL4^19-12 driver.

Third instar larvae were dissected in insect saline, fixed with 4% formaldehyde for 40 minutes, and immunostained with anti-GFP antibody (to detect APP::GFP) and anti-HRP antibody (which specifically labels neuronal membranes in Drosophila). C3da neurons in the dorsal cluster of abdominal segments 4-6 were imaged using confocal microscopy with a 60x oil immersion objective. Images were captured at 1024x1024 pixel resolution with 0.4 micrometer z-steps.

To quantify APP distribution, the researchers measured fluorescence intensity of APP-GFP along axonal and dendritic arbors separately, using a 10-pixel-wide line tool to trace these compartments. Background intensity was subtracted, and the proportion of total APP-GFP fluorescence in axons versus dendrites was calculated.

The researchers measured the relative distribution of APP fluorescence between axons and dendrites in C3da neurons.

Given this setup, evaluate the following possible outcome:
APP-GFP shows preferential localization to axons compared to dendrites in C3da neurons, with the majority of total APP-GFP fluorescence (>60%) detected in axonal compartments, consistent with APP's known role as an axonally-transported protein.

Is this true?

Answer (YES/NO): NO